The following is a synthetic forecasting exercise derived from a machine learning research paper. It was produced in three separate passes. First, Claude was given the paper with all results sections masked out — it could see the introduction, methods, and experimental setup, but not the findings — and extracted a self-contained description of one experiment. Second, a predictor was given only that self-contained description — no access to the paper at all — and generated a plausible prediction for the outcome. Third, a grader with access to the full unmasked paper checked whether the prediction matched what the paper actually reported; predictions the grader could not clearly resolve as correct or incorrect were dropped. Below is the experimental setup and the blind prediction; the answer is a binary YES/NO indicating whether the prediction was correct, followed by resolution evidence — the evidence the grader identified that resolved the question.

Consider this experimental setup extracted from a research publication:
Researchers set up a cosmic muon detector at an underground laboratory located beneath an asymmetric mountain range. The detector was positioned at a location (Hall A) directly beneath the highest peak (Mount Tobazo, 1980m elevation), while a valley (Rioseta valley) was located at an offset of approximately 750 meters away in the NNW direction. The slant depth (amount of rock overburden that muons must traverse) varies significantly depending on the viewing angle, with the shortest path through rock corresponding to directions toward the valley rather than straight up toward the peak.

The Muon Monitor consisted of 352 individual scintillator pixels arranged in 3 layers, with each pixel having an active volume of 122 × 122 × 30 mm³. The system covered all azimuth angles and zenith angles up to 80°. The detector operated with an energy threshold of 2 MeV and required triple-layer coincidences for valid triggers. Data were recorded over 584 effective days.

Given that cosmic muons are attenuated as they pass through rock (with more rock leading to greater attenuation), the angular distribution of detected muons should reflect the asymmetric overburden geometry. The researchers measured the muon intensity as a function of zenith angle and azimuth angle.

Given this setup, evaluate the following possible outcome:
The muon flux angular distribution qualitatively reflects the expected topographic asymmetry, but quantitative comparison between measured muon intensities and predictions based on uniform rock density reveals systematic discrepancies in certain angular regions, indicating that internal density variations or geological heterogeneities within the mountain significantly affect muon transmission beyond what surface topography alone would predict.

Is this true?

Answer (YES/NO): NO